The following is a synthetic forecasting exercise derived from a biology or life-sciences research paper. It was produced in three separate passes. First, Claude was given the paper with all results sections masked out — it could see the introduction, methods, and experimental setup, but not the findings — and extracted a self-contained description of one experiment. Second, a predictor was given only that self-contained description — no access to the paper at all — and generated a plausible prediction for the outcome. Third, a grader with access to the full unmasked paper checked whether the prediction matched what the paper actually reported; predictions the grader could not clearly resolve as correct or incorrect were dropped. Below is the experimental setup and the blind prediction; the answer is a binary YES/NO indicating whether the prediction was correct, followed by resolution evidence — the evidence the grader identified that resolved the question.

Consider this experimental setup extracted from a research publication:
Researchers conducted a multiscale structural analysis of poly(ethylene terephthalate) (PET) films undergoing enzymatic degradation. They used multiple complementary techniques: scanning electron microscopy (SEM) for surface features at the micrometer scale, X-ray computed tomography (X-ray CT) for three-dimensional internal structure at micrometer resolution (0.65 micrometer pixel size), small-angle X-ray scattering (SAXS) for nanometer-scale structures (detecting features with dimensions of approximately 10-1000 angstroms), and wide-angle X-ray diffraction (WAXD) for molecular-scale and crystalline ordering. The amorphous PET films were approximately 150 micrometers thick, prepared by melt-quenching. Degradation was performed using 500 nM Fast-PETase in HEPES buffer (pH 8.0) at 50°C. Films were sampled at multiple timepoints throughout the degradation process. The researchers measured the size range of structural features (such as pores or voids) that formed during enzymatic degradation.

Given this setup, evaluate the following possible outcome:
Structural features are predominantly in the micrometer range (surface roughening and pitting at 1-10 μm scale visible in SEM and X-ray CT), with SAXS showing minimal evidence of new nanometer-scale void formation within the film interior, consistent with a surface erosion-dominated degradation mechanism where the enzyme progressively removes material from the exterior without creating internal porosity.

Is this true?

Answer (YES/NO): NO